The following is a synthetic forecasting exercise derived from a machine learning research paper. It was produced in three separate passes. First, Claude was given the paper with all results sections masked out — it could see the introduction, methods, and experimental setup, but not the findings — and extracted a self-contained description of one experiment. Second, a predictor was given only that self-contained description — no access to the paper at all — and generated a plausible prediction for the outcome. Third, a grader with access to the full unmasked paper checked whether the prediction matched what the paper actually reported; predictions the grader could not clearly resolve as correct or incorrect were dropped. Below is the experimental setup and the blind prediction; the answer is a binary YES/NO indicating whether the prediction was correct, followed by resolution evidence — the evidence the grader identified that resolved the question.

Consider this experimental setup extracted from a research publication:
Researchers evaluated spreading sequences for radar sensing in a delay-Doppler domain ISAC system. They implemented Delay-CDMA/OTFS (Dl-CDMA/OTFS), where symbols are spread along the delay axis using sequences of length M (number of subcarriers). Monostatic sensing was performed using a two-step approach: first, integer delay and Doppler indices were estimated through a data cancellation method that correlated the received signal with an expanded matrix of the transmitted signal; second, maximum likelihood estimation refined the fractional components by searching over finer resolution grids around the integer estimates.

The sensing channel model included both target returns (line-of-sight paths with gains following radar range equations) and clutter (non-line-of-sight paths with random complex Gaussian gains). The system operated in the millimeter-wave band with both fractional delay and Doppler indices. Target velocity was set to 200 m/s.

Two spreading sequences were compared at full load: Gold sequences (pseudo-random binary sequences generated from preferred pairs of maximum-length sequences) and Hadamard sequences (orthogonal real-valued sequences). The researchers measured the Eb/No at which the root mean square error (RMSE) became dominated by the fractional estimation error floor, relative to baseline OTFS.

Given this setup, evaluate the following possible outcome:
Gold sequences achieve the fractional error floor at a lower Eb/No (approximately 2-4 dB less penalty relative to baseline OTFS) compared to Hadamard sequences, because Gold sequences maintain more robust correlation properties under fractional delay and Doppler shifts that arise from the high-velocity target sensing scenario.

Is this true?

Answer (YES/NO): NO